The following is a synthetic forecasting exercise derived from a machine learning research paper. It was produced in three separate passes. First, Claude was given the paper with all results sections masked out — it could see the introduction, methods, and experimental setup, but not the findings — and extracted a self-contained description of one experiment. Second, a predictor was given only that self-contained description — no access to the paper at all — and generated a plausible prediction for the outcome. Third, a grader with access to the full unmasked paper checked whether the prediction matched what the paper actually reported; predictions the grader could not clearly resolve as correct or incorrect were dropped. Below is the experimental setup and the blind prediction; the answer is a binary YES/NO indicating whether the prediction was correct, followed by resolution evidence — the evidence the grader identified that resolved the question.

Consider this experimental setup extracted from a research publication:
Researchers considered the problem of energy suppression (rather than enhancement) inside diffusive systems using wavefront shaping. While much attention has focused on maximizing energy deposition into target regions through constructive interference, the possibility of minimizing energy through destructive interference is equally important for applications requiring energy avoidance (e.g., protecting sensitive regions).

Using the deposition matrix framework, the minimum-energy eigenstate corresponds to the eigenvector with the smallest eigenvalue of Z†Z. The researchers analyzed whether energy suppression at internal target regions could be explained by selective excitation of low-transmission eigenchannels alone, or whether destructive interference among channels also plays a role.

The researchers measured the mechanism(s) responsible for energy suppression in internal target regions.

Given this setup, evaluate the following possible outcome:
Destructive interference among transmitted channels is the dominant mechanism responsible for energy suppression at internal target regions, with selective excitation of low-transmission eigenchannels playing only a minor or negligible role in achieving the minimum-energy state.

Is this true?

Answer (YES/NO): NO